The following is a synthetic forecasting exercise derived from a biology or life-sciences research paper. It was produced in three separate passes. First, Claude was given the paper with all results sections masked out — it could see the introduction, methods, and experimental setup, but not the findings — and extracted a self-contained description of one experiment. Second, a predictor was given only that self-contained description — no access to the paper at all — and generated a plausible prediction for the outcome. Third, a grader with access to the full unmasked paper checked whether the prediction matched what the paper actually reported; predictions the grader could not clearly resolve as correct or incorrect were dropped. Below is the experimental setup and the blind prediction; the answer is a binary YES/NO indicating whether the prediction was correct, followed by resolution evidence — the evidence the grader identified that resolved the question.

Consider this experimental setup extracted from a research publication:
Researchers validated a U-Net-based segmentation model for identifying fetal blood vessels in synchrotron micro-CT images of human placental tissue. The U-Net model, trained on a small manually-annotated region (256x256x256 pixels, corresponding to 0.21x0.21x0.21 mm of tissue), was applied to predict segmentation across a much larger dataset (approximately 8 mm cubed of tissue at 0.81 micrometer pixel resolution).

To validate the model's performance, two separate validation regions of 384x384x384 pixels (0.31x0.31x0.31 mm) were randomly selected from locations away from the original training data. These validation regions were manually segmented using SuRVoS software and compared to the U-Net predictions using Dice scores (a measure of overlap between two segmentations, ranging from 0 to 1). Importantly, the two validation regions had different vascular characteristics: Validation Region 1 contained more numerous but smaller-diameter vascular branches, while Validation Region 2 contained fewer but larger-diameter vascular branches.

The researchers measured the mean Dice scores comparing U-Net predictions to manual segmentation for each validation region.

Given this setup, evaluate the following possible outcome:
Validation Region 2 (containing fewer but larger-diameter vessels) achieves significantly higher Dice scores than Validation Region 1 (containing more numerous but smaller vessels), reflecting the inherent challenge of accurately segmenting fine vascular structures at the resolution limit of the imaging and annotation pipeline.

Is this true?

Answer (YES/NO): YES